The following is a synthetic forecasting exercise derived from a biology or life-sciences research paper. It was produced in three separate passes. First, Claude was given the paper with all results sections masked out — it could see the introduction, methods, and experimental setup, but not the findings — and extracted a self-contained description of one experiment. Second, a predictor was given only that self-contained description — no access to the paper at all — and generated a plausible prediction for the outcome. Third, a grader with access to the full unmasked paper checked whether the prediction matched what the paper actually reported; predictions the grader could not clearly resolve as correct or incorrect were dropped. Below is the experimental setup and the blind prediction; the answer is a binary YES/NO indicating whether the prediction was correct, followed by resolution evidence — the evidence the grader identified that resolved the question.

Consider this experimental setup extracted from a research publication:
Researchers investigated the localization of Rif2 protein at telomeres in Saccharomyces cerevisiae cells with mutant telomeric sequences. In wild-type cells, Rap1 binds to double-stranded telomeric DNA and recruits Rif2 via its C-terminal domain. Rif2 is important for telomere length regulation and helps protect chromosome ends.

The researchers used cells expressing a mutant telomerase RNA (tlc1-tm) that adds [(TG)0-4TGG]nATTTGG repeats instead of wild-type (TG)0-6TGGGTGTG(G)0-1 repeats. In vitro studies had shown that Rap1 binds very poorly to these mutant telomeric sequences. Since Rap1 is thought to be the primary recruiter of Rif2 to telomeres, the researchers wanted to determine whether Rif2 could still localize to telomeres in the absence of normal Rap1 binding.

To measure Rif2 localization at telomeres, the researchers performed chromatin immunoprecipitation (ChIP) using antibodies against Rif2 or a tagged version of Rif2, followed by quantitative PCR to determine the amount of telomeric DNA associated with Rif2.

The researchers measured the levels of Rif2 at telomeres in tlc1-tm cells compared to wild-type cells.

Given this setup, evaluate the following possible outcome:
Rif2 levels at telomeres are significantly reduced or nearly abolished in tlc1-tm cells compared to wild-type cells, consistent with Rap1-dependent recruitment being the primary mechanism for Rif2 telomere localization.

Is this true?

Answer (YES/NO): NO